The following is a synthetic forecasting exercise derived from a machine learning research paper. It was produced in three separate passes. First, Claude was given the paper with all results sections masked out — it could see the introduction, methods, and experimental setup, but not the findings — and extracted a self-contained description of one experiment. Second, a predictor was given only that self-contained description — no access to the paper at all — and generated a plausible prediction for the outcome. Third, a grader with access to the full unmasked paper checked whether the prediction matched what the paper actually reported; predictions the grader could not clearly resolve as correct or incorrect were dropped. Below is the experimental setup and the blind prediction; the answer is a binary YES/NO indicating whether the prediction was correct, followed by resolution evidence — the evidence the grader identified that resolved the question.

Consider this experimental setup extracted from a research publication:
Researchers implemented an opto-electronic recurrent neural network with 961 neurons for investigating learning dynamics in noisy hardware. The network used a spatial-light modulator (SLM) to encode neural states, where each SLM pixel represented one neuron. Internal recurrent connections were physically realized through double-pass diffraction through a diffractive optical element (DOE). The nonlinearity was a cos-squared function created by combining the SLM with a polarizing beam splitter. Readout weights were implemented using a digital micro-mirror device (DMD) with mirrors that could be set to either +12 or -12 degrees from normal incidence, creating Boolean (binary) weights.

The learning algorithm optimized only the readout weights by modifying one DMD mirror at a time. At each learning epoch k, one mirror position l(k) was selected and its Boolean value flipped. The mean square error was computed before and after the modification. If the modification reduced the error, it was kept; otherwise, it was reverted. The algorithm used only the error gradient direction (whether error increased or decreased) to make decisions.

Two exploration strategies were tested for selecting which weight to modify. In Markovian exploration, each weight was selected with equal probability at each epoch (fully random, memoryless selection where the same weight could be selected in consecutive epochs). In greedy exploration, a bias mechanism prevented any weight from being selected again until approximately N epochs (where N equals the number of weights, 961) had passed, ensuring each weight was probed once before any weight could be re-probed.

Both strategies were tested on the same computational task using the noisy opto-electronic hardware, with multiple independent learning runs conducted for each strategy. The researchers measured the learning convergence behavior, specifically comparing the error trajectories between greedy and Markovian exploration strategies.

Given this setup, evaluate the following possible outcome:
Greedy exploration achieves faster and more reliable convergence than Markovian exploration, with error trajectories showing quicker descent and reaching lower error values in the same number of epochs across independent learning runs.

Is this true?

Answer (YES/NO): NO